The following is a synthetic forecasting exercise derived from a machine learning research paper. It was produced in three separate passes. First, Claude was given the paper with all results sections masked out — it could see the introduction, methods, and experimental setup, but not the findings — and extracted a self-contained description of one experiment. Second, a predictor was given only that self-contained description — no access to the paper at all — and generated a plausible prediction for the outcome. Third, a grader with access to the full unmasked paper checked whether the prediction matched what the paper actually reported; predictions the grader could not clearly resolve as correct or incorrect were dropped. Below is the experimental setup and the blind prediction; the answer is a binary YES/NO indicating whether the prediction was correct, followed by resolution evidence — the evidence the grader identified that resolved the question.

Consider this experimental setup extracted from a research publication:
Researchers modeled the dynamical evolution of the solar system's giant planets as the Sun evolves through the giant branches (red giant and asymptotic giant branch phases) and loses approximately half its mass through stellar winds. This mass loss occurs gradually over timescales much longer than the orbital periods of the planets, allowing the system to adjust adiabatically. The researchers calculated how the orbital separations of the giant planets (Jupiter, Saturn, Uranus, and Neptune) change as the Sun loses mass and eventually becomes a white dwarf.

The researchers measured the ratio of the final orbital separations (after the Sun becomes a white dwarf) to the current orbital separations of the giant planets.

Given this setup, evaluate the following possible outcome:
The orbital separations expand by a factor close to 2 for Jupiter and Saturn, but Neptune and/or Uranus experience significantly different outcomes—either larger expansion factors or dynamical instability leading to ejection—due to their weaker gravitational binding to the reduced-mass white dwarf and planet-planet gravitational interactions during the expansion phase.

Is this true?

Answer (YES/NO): NO